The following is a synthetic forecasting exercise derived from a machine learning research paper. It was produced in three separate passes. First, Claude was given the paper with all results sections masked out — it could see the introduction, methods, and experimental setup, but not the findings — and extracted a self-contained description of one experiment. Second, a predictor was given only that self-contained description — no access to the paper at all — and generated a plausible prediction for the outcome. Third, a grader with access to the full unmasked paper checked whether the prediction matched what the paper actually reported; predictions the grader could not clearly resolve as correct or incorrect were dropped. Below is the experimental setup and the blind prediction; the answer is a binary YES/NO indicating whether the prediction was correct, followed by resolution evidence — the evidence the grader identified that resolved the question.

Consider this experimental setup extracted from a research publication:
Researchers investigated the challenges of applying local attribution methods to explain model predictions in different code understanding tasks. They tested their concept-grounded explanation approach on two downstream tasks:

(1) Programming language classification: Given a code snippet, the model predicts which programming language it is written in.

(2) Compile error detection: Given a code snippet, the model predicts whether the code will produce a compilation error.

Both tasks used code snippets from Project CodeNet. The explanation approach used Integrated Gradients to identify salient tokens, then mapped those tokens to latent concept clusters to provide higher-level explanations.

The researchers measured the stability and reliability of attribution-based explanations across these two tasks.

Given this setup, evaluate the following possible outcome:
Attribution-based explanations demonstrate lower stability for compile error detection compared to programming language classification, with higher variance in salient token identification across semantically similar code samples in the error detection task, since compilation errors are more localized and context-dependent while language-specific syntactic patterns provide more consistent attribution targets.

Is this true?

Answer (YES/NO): YES